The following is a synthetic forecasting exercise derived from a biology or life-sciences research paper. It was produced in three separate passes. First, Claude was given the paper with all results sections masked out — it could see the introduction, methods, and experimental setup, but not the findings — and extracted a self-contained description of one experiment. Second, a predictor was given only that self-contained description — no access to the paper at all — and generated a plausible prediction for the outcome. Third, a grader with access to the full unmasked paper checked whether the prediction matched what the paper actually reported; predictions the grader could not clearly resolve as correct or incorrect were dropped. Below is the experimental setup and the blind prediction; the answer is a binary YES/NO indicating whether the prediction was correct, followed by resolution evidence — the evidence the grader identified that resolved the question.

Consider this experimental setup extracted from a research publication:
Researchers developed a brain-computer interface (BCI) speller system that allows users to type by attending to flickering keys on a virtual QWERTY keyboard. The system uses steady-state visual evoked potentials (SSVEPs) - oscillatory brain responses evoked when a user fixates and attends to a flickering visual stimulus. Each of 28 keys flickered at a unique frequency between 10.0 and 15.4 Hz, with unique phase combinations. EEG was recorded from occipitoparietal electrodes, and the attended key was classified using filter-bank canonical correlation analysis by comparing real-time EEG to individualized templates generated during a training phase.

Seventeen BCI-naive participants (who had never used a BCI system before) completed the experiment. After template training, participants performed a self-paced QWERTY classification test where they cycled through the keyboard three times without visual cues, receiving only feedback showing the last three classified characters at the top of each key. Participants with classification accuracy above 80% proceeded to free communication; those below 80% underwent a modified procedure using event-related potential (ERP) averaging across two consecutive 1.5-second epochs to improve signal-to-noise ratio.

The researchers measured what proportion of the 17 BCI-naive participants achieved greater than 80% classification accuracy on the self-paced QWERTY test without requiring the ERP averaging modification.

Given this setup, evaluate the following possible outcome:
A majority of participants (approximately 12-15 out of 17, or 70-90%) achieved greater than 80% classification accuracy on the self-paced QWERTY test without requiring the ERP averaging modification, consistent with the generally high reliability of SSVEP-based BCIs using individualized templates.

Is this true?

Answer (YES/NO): NO